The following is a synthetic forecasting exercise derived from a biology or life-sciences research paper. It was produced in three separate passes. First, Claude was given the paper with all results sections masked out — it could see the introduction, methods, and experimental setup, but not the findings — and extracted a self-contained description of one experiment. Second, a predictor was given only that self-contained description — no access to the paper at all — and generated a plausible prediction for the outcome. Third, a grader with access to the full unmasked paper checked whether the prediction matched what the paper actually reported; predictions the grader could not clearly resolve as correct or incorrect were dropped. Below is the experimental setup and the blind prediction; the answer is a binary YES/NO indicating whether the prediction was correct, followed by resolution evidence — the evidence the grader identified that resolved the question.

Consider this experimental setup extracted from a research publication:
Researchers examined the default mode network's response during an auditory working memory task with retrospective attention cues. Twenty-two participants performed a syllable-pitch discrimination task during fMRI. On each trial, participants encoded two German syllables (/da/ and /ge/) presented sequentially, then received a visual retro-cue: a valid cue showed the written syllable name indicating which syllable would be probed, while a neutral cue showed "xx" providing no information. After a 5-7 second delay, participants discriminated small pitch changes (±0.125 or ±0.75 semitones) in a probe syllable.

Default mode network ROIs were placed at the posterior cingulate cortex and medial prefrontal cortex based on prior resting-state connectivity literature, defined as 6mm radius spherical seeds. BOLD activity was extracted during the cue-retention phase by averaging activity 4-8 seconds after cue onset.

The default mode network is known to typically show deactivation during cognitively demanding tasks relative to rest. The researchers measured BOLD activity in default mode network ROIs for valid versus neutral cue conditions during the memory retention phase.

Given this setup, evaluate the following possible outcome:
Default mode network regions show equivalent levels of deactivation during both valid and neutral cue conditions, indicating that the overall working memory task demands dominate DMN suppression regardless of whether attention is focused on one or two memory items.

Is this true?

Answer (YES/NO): NO